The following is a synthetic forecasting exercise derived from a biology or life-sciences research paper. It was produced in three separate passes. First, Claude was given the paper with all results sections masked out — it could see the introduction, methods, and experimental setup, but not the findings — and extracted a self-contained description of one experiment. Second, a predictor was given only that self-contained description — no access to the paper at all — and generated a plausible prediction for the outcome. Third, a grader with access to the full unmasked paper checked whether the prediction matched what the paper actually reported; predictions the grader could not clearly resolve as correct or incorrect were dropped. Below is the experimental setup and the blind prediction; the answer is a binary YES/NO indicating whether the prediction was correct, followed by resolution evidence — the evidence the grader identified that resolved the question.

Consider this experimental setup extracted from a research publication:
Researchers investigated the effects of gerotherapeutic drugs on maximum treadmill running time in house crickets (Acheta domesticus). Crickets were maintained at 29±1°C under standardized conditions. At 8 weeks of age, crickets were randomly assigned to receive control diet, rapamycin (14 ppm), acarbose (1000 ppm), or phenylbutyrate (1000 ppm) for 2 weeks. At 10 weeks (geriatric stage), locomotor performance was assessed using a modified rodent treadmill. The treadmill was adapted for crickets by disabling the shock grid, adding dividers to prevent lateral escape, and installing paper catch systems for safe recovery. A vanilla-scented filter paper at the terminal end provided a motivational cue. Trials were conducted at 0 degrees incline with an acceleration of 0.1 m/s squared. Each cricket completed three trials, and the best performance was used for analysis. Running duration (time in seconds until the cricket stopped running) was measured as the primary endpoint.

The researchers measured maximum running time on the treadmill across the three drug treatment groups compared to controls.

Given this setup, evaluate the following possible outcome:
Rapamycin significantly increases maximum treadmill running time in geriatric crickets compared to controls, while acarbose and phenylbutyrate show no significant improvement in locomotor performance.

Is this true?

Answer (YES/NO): NO